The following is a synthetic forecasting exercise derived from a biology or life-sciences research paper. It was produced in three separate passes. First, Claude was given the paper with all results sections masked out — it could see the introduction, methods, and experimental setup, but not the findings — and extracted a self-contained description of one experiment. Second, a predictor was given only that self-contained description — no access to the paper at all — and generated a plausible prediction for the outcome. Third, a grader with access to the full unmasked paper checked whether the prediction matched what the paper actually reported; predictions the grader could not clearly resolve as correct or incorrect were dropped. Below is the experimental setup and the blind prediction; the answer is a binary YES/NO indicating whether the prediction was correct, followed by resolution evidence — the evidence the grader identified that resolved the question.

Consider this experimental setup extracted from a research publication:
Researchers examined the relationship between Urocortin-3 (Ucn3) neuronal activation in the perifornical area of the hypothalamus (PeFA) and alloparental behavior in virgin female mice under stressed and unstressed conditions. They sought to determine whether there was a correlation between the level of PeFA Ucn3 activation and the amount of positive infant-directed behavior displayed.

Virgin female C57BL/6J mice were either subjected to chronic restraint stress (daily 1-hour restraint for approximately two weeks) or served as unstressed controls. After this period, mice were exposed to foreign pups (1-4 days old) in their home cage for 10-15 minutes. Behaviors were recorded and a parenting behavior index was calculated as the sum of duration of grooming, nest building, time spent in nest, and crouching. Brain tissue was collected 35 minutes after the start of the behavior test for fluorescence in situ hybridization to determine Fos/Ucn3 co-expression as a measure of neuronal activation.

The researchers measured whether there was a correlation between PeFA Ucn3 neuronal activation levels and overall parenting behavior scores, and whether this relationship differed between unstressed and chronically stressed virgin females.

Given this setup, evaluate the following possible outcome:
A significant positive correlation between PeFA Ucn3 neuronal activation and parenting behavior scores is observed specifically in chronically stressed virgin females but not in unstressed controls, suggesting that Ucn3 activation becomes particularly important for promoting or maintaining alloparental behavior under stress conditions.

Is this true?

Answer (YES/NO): NO